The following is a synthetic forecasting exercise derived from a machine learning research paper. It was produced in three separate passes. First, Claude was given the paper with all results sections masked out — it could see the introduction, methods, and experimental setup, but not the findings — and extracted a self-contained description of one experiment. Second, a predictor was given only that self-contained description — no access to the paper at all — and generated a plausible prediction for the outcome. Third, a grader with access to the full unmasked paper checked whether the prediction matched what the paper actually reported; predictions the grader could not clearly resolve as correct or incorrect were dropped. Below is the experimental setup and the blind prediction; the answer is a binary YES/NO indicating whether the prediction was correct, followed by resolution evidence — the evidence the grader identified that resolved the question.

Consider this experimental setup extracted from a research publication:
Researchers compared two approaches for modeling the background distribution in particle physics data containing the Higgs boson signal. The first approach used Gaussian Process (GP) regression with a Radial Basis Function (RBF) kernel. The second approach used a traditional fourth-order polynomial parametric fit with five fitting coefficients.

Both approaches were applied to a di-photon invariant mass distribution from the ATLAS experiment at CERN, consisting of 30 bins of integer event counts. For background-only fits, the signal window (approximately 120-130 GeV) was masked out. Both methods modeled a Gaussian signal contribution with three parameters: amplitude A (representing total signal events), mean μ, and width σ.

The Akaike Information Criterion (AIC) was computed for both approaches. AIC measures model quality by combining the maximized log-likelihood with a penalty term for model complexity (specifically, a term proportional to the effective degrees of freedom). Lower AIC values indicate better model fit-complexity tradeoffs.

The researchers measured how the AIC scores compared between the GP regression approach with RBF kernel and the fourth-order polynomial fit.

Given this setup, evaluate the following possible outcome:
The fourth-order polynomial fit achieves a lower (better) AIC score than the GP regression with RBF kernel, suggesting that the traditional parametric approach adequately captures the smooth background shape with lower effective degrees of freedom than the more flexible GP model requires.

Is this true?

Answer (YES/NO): NO